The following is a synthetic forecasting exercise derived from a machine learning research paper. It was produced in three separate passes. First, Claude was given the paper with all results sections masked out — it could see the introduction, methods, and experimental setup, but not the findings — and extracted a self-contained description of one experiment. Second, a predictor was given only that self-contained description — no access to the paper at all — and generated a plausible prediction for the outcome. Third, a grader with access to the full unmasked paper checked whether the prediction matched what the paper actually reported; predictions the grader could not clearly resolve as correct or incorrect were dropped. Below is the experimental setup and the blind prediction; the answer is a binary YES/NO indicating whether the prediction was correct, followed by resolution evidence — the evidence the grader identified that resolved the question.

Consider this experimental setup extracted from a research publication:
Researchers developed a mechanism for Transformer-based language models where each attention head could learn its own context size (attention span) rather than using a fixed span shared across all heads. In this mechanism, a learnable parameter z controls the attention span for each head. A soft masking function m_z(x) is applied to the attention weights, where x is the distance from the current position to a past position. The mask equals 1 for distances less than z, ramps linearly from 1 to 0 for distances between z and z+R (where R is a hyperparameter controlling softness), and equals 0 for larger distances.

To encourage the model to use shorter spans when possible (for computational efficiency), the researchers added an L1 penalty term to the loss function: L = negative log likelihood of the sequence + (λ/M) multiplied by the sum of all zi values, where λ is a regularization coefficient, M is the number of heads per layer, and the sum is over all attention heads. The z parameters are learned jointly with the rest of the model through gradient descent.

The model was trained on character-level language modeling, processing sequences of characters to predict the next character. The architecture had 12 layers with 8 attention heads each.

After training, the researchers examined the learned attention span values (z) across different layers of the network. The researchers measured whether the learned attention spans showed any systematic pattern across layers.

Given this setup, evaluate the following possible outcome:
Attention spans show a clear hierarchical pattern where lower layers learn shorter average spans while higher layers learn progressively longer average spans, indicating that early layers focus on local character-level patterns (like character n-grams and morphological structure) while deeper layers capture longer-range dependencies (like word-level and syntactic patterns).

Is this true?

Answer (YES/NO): NO